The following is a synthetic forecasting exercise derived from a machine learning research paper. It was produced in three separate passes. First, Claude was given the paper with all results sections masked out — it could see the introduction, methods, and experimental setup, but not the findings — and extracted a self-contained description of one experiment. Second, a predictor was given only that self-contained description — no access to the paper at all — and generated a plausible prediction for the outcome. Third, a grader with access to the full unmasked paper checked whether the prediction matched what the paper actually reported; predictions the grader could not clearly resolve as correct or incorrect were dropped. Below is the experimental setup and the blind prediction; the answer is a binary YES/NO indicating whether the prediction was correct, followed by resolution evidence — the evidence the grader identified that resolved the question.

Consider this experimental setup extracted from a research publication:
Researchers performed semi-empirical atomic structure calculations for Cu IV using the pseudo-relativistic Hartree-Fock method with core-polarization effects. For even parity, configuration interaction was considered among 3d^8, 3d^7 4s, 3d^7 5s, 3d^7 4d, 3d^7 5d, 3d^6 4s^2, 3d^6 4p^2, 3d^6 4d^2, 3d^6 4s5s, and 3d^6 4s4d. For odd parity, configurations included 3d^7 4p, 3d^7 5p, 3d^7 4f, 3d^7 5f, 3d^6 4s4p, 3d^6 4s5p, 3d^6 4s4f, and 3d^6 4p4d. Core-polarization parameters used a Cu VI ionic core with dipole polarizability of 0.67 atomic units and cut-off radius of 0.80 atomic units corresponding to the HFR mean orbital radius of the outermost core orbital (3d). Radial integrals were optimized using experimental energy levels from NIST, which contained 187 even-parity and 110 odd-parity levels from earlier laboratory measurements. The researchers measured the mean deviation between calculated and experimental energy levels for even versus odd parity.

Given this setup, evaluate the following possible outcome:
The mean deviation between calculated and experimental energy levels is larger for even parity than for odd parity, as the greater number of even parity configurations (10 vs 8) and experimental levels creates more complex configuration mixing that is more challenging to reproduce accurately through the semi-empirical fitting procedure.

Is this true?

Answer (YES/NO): YES